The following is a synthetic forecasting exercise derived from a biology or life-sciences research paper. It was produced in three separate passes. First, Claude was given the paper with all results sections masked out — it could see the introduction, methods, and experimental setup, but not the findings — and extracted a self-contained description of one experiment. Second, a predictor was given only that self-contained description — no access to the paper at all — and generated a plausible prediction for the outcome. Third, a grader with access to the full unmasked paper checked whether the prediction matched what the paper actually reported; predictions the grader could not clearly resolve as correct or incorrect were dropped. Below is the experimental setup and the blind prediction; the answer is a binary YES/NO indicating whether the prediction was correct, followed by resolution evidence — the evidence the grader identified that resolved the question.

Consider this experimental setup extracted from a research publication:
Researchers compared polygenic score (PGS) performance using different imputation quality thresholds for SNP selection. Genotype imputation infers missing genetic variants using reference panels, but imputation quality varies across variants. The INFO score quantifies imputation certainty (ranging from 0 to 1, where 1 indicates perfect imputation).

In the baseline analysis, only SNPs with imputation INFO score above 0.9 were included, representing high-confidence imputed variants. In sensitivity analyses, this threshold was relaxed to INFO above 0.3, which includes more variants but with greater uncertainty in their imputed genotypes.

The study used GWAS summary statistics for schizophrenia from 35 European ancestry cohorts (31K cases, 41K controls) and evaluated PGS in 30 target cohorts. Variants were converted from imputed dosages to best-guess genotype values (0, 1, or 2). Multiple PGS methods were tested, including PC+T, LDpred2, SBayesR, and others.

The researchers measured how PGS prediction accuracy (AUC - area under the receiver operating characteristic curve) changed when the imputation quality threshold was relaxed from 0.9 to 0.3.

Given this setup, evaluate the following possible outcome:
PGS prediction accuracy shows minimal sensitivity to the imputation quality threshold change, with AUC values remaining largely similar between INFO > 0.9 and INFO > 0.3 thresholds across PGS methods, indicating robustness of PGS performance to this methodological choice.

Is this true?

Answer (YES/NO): YES